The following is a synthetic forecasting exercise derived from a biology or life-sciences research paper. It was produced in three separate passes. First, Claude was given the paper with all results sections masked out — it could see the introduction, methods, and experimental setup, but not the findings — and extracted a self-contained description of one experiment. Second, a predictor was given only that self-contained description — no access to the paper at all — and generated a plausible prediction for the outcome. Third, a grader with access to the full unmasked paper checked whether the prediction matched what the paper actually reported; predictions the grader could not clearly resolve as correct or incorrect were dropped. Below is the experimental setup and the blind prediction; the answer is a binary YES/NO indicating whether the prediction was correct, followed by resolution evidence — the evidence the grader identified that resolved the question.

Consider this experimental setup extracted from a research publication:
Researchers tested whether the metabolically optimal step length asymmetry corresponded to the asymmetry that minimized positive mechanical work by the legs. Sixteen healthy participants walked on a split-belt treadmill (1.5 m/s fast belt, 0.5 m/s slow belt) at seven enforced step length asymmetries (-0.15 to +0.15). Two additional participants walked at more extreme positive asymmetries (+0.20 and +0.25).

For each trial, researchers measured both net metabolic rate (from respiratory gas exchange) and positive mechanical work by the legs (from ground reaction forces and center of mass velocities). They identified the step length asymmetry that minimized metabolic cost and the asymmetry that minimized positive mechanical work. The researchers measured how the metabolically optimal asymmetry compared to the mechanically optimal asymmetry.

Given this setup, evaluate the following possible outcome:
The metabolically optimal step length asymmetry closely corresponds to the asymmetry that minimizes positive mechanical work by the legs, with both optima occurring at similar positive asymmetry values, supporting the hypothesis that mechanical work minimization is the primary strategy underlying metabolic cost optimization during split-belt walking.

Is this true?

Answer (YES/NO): NO